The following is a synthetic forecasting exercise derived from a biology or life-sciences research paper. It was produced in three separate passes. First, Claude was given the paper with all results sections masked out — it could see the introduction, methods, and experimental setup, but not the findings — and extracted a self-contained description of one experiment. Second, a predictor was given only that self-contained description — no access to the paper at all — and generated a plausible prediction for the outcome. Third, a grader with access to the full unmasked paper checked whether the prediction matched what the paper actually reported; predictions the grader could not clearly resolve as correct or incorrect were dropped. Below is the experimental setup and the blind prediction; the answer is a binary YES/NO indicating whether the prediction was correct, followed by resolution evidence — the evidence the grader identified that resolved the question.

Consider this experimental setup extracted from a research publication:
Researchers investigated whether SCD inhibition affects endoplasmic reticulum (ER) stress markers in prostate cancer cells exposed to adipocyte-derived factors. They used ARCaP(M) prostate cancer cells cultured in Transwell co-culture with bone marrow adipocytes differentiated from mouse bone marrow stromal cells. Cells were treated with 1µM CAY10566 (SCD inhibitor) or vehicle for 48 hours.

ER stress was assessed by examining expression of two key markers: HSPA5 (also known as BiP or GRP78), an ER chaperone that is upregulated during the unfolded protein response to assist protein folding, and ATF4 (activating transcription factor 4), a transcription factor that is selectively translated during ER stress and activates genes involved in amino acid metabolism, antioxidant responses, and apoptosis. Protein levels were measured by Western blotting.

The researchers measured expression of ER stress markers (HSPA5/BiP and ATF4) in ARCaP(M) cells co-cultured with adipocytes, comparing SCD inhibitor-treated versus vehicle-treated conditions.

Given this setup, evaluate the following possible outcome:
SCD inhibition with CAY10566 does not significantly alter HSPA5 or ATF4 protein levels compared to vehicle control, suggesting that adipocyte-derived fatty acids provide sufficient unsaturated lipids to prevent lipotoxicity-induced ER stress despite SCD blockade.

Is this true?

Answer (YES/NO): NO